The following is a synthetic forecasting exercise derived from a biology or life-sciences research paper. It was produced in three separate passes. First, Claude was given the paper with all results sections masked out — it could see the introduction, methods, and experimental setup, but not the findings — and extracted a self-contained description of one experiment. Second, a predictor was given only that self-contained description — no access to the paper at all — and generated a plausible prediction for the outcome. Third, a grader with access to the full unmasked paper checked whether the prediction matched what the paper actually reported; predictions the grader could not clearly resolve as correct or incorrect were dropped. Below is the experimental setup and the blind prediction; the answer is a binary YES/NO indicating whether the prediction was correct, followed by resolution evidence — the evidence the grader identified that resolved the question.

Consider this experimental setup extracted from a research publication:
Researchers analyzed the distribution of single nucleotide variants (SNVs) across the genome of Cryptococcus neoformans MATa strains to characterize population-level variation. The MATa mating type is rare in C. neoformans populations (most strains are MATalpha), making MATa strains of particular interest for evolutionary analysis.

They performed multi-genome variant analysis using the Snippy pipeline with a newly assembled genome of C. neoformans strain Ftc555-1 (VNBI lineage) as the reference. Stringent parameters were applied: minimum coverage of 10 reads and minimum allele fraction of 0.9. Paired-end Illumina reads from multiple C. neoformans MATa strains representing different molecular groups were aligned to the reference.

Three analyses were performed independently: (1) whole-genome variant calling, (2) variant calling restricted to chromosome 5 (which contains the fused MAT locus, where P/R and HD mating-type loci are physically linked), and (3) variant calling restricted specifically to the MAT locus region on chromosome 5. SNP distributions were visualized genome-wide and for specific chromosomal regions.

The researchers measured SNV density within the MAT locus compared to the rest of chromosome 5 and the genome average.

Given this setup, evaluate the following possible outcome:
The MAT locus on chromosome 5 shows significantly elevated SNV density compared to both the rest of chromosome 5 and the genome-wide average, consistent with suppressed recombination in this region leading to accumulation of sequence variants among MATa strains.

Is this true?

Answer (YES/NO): NO